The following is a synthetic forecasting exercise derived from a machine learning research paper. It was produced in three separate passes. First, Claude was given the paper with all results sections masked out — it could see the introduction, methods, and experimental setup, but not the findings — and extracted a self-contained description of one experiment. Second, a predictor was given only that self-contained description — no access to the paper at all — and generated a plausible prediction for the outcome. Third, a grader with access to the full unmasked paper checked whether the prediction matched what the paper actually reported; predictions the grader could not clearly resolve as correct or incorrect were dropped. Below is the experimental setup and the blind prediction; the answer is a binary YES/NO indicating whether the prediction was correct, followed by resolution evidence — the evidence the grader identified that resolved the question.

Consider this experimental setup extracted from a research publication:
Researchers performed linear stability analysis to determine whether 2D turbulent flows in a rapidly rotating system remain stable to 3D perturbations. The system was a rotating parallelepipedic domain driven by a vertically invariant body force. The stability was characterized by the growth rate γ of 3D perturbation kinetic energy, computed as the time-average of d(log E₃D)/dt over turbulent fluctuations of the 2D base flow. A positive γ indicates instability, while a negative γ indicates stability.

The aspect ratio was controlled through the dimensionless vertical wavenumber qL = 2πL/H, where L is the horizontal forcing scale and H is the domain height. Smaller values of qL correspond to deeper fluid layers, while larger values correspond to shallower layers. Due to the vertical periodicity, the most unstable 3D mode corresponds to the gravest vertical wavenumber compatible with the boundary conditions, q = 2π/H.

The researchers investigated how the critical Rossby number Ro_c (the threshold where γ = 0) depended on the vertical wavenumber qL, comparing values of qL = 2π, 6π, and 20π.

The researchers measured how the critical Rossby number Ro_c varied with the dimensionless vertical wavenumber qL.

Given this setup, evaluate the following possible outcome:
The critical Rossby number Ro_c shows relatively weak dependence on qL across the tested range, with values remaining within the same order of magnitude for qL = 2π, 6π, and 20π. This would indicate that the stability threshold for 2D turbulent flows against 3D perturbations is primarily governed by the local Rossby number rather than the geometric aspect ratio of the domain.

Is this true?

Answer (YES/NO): NO